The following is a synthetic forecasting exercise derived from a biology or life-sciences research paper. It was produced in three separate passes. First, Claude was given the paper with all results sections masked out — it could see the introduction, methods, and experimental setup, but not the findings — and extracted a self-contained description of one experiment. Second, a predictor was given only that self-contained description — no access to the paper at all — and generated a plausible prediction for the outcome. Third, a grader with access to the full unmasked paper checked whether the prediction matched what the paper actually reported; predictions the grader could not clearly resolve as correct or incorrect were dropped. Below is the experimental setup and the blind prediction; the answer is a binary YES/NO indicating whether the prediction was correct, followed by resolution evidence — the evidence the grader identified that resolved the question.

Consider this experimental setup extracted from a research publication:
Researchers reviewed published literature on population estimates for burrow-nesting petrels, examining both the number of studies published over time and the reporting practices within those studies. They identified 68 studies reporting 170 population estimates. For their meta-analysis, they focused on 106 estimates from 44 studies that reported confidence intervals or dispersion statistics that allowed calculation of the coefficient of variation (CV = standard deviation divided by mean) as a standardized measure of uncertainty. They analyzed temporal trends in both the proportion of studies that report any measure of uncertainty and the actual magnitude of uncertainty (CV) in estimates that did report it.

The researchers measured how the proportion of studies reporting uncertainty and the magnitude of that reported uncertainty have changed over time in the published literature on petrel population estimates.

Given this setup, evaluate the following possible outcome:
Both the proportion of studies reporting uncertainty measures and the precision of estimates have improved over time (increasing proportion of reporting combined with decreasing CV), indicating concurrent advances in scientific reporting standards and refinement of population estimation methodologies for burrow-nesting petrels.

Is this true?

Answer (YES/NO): NO